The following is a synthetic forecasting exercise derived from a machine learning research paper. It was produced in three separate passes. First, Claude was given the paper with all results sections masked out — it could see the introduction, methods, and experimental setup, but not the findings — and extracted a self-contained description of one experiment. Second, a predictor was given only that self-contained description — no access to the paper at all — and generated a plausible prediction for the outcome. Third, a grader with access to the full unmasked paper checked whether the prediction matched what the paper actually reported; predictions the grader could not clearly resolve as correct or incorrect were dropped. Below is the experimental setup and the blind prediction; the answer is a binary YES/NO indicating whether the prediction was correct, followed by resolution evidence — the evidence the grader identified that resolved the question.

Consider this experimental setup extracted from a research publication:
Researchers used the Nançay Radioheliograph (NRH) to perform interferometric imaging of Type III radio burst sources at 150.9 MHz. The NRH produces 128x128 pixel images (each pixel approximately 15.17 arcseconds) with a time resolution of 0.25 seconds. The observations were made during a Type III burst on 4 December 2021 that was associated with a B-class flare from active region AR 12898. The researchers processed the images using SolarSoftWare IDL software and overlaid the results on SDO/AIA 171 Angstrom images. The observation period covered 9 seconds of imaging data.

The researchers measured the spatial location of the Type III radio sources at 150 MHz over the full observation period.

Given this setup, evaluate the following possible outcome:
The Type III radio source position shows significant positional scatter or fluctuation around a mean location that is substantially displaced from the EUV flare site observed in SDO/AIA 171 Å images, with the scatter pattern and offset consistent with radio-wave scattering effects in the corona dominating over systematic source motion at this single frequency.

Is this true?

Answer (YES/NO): NO